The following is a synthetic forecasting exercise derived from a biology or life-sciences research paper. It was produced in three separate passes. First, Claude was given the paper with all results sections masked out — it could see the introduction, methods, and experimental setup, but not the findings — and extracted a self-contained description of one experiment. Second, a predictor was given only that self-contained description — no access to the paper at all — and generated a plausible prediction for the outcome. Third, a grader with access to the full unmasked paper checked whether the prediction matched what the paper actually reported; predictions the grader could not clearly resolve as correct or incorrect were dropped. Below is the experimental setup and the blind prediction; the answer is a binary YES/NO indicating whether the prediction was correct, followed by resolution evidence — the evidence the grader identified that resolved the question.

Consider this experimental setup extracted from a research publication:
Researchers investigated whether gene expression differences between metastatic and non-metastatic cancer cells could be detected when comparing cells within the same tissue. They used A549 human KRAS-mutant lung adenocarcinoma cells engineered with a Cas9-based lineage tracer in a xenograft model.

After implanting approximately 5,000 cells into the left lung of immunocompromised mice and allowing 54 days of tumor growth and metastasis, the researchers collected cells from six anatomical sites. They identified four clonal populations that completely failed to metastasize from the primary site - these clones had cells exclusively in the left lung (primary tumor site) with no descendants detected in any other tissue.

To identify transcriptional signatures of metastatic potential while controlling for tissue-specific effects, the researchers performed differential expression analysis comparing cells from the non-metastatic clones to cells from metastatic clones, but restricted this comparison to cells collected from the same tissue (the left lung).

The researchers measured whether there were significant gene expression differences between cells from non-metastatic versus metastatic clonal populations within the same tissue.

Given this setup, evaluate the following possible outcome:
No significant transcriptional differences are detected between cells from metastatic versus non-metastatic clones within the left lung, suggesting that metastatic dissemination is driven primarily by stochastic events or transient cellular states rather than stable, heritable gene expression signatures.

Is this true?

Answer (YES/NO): NO